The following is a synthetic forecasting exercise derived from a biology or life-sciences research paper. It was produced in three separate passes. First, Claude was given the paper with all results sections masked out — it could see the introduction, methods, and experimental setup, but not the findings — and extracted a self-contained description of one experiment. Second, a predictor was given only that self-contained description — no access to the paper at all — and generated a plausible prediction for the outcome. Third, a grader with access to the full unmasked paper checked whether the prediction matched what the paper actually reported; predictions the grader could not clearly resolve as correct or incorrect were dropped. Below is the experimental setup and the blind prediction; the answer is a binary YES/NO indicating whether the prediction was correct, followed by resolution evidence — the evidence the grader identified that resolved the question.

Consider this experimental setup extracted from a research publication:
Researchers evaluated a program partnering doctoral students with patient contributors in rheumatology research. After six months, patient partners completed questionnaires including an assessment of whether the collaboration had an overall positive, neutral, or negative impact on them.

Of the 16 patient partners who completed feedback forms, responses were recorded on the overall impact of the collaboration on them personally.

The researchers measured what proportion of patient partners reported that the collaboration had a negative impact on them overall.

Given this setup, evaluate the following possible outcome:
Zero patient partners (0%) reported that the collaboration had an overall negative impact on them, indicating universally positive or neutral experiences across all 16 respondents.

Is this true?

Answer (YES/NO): YES